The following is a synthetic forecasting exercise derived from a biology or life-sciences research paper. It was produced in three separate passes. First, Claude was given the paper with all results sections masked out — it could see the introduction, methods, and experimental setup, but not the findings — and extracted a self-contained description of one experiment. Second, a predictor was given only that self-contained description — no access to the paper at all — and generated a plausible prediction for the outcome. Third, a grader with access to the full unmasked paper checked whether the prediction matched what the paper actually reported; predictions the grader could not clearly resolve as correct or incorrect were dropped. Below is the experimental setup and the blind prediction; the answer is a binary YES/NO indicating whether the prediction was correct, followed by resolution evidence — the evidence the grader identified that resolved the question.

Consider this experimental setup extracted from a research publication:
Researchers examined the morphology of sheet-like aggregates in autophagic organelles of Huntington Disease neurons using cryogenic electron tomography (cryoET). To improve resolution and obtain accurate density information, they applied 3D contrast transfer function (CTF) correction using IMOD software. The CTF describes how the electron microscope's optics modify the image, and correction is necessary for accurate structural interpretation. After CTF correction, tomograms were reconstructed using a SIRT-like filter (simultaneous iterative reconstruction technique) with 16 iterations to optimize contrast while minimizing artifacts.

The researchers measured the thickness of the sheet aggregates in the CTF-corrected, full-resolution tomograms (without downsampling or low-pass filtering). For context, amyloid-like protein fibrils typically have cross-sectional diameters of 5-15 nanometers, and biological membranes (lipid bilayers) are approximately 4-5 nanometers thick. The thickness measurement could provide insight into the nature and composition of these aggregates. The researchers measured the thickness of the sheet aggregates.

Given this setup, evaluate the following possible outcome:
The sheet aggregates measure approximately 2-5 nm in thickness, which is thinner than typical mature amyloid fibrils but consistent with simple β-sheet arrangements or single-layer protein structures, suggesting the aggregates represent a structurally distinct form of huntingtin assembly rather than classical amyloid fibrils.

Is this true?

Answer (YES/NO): YES